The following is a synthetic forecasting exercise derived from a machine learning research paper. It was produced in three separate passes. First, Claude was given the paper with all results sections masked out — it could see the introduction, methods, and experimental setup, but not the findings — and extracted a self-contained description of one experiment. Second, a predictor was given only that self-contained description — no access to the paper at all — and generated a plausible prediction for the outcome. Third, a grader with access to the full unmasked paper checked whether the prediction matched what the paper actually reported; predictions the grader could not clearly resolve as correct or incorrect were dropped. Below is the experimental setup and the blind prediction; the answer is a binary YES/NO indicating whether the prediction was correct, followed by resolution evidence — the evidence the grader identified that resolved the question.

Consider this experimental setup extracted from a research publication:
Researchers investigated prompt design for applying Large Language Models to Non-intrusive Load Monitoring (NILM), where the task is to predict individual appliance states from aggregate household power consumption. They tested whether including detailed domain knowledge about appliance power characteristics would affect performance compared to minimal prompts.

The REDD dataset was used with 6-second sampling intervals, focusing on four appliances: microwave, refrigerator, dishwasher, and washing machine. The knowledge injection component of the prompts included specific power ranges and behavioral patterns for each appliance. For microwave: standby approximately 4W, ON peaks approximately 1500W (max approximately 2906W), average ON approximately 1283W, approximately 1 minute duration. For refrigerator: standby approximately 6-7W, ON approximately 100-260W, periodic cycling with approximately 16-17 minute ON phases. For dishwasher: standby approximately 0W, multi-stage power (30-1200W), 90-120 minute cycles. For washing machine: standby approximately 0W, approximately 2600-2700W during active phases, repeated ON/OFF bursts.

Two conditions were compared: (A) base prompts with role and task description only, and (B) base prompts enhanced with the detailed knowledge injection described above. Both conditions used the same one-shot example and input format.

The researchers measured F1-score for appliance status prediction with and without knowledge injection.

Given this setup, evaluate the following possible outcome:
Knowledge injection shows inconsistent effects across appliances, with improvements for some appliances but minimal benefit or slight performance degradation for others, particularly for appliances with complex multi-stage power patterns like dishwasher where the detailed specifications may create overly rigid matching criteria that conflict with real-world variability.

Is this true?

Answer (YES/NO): NO